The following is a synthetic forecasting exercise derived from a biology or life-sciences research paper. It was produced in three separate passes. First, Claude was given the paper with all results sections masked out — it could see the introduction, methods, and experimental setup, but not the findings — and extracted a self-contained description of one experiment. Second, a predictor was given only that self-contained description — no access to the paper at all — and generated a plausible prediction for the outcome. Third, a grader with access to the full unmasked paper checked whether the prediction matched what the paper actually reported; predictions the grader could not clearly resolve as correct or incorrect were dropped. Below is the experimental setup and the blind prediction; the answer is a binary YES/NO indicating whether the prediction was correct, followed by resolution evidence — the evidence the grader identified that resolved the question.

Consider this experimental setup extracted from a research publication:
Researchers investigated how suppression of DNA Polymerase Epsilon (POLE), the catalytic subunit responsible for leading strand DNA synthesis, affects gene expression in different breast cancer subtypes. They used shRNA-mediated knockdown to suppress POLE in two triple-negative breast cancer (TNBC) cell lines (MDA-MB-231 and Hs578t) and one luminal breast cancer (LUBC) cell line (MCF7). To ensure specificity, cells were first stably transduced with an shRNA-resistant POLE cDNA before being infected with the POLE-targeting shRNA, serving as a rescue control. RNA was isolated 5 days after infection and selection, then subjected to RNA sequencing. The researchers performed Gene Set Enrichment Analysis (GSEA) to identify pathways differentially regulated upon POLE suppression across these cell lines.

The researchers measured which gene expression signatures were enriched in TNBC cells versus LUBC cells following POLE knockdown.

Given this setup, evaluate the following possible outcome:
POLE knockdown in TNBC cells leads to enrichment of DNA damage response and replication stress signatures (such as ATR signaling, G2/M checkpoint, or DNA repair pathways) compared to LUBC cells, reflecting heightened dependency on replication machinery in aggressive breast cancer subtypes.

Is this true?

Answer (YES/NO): NO